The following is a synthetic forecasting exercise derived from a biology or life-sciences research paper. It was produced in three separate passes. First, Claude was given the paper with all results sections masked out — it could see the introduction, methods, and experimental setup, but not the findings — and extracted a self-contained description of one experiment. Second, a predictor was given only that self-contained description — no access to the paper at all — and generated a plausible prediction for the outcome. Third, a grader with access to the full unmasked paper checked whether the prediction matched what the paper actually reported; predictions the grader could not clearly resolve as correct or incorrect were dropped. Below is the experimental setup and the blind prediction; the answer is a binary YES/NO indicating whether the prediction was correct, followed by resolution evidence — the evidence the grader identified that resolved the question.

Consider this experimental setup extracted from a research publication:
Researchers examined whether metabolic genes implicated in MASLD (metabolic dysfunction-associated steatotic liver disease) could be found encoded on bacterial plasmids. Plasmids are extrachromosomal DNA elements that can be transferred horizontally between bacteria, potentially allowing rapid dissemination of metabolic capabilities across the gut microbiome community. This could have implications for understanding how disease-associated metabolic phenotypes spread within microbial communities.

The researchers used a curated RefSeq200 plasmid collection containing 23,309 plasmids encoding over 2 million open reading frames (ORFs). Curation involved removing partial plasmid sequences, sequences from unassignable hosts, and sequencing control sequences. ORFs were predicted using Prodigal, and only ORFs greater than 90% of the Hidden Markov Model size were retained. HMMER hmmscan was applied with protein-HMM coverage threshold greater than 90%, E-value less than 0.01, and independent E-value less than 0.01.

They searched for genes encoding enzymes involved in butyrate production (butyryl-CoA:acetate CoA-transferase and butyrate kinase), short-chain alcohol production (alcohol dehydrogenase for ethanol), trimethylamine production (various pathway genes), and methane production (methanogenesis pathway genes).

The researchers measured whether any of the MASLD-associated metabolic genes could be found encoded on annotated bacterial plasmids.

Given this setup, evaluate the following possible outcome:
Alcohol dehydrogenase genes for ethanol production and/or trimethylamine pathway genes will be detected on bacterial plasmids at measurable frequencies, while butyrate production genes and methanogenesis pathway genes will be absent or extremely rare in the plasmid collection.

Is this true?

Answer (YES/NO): NO